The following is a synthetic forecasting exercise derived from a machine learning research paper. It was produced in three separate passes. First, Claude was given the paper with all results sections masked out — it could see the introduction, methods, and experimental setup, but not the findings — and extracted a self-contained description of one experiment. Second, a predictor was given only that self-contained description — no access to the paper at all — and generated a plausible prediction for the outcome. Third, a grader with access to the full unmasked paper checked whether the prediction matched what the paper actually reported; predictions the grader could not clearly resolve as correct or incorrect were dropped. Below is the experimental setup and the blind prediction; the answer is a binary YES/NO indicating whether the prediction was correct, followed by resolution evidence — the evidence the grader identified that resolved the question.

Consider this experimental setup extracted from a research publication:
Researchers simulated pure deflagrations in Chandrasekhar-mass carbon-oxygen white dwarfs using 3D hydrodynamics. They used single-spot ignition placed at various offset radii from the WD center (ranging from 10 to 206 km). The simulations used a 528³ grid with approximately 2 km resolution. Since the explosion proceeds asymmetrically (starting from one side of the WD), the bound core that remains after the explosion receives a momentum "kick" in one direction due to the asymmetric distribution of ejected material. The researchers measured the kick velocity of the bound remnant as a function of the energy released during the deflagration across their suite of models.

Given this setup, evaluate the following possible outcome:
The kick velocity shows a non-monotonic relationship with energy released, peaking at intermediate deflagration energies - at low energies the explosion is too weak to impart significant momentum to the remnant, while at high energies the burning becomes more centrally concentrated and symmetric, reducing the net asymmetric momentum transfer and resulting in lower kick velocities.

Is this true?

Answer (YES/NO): NO